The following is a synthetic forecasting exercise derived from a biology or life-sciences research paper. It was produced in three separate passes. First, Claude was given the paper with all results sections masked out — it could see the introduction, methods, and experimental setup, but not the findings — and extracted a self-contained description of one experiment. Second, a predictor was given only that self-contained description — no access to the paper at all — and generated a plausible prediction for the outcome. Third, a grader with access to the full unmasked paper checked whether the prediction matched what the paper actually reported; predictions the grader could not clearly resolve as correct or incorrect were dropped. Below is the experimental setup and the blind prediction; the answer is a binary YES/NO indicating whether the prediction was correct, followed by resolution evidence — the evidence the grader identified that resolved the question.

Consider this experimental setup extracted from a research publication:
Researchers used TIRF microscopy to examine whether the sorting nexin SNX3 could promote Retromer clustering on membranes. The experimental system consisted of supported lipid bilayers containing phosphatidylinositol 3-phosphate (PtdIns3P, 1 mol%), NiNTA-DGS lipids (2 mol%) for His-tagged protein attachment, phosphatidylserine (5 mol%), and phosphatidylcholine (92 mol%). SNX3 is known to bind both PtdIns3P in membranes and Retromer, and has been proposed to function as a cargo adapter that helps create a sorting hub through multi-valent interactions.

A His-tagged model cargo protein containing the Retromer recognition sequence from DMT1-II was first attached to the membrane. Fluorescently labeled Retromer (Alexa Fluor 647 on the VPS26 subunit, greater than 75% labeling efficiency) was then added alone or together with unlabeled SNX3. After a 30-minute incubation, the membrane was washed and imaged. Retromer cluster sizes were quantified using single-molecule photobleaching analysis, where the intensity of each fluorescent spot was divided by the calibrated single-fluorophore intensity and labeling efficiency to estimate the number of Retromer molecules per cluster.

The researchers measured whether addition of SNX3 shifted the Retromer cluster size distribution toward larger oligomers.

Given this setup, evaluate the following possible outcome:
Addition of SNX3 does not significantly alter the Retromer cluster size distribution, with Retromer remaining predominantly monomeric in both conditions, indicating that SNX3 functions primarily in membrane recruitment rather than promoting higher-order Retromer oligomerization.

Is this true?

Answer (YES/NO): NO